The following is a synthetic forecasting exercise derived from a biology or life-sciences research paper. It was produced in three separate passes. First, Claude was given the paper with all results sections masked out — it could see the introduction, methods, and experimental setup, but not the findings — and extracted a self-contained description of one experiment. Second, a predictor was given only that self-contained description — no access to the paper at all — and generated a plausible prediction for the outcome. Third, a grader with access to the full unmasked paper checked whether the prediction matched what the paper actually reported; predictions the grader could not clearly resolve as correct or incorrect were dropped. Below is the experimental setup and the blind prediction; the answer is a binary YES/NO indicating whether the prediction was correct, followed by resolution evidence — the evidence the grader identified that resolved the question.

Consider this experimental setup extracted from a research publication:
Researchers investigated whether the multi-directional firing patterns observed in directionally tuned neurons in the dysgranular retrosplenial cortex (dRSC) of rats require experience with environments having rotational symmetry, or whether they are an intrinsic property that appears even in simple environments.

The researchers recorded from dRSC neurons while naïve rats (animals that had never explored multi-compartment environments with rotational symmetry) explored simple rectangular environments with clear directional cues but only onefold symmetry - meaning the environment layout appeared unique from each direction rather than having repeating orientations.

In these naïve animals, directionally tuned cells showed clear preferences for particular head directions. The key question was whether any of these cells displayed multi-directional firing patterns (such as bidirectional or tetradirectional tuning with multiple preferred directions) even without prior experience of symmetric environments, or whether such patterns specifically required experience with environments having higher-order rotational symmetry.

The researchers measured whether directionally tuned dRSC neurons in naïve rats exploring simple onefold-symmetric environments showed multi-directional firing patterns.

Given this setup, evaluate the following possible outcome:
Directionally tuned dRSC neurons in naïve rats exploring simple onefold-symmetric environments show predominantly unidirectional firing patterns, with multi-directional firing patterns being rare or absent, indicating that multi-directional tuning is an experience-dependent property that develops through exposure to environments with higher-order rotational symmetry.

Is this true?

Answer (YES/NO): YES